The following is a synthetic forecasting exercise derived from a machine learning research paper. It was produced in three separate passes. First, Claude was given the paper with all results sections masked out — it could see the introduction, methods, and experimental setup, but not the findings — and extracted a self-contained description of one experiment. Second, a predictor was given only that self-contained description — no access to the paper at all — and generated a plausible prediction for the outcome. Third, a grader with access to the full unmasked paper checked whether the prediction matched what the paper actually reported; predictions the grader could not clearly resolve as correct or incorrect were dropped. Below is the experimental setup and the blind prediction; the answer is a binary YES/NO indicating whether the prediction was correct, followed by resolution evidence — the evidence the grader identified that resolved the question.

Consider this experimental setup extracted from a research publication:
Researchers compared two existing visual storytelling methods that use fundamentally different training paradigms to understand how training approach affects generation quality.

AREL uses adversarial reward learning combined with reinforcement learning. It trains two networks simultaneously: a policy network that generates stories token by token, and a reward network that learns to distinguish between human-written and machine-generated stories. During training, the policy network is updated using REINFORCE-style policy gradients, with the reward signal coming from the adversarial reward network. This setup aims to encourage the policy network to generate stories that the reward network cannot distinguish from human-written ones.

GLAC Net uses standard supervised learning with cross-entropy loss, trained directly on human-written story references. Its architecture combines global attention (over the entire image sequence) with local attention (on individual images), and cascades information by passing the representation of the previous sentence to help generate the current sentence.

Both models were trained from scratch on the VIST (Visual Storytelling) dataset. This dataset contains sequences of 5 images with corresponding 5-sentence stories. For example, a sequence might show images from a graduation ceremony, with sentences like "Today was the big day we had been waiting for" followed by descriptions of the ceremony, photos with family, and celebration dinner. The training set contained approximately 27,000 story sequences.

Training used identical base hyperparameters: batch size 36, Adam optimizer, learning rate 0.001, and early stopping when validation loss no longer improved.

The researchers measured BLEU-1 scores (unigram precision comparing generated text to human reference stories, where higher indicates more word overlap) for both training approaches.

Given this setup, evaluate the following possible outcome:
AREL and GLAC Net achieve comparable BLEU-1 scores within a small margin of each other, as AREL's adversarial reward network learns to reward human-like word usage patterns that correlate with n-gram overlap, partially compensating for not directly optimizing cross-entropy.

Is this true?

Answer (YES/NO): NO